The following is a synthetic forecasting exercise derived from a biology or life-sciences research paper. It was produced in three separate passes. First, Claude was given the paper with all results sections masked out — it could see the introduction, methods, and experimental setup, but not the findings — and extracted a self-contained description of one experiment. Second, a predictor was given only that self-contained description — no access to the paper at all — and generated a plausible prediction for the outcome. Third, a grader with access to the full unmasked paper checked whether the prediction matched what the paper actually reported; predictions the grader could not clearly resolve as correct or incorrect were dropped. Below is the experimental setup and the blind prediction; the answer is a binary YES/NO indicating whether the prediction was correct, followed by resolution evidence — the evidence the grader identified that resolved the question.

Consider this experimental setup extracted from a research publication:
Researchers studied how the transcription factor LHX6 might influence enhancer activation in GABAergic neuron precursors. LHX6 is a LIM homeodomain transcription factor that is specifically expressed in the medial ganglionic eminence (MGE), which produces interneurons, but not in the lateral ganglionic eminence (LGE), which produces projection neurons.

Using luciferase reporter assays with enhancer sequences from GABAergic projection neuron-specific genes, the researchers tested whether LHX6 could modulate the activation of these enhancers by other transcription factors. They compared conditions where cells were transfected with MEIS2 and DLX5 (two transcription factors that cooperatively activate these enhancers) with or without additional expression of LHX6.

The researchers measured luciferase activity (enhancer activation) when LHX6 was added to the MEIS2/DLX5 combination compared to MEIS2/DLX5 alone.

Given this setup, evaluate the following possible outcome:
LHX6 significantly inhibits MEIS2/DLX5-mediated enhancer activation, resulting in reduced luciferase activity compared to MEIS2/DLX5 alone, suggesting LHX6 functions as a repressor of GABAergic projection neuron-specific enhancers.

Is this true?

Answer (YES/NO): YES